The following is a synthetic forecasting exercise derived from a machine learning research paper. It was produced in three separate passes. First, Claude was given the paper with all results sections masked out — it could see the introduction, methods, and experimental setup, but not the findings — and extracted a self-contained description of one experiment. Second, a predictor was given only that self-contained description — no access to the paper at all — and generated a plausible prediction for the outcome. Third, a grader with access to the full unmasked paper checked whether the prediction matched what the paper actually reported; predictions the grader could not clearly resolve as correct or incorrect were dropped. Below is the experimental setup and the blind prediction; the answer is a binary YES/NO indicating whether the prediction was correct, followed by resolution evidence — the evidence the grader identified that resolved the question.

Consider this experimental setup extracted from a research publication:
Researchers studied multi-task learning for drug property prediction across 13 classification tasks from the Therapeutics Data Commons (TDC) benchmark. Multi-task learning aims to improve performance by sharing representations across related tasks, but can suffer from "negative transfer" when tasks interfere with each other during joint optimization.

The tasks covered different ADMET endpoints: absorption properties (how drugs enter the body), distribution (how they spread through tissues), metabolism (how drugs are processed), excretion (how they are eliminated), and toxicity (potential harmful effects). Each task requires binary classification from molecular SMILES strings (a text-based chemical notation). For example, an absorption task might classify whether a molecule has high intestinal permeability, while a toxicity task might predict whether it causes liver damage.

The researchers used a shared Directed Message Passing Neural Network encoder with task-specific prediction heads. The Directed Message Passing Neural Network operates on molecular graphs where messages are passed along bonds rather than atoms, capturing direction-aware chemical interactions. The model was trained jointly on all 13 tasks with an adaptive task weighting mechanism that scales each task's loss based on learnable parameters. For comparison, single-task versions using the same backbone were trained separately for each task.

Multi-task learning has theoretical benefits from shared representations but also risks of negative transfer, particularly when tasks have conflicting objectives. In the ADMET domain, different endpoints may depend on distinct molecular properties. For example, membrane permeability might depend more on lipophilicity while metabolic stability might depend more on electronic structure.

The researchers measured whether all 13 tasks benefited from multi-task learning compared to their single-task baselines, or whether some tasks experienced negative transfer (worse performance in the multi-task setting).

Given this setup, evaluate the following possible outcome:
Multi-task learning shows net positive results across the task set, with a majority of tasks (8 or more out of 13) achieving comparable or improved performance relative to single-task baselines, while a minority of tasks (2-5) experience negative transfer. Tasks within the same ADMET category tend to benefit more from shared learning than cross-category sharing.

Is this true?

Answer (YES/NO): NO